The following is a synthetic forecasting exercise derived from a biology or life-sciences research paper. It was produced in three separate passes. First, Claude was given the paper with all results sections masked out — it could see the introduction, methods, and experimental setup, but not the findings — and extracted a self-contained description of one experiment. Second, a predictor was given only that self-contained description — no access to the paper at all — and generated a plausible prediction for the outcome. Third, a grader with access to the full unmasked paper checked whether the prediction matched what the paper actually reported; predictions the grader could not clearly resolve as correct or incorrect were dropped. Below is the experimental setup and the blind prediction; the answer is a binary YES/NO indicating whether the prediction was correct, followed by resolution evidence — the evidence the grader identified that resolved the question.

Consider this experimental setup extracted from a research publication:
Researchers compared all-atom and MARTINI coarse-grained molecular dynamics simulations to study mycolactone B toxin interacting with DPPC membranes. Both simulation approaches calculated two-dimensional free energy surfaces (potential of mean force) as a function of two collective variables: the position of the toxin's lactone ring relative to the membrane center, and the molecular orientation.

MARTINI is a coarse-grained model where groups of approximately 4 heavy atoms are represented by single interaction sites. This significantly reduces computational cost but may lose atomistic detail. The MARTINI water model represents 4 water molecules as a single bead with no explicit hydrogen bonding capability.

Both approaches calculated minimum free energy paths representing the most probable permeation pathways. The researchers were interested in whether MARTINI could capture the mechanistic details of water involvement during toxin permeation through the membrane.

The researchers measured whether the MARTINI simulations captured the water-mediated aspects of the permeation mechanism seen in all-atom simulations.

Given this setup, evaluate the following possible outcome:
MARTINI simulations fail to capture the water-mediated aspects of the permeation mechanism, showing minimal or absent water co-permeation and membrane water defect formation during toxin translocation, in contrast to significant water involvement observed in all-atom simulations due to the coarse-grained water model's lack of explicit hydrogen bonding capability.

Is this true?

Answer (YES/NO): YES